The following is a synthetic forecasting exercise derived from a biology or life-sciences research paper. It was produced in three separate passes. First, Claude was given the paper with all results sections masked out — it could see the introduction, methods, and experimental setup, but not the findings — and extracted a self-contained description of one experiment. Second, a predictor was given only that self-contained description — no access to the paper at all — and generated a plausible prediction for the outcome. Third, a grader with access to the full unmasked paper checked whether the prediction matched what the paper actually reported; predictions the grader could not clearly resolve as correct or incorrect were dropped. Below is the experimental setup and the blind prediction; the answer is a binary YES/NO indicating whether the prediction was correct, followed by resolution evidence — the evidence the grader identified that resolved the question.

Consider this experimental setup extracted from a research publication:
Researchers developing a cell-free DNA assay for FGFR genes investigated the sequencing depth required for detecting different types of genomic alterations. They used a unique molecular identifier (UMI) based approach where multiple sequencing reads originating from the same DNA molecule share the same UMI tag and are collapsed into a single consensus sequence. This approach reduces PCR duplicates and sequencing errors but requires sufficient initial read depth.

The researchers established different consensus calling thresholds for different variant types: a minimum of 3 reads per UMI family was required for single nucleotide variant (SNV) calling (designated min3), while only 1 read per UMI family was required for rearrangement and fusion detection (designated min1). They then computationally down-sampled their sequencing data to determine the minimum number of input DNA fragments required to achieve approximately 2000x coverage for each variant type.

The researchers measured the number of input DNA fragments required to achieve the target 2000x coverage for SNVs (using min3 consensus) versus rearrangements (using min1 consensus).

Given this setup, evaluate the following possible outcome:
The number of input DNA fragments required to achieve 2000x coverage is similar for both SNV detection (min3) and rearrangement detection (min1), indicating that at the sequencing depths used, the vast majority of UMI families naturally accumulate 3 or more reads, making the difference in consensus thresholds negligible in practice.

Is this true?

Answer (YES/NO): NO